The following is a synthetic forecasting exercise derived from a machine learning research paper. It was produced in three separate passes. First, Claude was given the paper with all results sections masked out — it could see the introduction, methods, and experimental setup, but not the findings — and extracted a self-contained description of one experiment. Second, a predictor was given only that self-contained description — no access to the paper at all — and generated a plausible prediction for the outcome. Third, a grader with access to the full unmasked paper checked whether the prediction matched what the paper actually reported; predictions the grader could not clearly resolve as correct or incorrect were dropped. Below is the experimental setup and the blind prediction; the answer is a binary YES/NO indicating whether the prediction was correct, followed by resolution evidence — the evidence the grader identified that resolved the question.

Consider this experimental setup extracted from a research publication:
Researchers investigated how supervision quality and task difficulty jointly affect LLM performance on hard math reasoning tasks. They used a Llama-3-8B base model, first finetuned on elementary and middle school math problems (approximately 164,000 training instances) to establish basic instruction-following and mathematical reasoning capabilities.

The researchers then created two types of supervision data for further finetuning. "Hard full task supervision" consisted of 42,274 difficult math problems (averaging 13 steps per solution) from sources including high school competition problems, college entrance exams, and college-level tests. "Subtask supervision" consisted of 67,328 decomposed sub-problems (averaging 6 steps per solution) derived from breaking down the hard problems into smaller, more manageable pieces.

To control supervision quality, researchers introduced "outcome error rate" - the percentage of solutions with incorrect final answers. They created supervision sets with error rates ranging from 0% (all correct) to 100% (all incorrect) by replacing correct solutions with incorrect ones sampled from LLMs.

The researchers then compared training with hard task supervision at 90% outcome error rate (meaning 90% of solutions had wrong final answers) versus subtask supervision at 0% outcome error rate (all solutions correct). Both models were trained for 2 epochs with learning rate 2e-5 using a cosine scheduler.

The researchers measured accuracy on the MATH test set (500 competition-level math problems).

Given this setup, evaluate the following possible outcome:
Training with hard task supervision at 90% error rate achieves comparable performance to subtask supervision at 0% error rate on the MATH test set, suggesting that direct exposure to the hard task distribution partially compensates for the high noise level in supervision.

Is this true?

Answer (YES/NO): NO